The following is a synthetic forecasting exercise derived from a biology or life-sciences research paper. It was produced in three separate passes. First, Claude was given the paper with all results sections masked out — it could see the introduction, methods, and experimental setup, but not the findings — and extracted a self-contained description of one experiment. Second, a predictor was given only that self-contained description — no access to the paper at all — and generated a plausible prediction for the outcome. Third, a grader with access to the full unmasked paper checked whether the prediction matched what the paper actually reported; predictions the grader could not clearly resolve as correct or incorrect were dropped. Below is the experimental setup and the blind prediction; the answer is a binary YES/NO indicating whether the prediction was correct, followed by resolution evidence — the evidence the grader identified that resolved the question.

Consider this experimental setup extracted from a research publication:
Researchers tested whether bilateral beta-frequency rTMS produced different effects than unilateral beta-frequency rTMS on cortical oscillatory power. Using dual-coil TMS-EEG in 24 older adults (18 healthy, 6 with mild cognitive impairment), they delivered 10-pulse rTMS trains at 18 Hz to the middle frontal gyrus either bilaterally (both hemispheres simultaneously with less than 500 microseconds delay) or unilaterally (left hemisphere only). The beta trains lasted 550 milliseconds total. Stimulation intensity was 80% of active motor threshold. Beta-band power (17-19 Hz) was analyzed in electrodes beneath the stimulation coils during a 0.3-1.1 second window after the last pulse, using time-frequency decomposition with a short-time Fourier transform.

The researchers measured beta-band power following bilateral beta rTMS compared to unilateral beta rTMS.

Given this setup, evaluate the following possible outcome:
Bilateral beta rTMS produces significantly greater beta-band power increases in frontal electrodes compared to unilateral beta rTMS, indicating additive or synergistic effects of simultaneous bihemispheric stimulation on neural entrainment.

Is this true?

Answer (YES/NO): NO